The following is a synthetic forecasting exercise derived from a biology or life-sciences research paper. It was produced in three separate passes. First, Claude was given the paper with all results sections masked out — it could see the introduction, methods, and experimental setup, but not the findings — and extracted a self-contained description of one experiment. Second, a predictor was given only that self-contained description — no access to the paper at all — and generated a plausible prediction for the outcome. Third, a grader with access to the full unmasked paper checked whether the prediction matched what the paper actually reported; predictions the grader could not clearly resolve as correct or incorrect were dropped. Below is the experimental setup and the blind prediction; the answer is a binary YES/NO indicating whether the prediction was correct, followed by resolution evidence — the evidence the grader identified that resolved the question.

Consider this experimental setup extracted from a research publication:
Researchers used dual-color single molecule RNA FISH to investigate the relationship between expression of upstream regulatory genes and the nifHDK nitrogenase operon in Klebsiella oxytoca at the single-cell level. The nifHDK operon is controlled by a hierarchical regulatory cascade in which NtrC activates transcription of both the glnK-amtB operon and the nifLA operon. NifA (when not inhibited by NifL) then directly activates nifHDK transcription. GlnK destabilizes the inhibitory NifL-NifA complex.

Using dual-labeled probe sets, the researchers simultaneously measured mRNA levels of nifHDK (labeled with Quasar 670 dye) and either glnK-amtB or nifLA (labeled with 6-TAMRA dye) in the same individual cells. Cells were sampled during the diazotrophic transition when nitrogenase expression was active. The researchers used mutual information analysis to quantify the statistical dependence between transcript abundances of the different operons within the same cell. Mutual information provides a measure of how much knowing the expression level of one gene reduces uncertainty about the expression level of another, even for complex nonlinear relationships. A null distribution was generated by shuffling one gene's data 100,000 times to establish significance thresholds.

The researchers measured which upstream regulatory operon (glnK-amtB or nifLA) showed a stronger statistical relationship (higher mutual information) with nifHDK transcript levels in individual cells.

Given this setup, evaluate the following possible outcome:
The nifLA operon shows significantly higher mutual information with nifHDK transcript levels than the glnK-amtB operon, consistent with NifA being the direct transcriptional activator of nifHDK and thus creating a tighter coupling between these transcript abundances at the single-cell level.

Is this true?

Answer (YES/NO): NO